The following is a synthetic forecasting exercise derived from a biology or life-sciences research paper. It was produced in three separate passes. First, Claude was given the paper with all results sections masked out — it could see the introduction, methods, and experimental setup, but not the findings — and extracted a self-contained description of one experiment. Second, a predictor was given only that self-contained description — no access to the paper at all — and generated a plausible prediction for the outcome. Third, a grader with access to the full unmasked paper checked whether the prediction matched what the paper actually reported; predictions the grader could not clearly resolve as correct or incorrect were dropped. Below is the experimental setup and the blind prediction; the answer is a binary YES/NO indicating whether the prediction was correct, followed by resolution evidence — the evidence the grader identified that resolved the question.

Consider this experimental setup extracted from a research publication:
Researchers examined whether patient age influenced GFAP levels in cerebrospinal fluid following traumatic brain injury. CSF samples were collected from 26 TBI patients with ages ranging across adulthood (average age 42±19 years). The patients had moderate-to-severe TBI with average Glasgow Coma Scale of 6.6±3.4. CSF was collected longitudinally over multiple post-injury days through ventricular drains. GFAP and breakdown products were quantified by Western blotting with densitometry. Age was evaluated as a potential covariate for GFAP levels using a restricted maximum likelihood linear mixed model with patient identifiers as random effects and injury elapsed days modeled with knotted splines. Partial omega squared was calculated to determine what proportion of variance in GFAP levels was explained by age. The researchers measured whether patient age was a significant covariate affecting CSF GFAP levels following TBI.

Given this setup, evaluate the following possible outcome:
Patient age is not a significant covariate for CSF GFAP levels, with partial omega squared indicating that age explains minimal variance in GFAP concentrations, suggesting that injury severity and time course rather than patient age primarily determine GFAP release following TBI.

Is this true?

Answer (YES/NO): NO